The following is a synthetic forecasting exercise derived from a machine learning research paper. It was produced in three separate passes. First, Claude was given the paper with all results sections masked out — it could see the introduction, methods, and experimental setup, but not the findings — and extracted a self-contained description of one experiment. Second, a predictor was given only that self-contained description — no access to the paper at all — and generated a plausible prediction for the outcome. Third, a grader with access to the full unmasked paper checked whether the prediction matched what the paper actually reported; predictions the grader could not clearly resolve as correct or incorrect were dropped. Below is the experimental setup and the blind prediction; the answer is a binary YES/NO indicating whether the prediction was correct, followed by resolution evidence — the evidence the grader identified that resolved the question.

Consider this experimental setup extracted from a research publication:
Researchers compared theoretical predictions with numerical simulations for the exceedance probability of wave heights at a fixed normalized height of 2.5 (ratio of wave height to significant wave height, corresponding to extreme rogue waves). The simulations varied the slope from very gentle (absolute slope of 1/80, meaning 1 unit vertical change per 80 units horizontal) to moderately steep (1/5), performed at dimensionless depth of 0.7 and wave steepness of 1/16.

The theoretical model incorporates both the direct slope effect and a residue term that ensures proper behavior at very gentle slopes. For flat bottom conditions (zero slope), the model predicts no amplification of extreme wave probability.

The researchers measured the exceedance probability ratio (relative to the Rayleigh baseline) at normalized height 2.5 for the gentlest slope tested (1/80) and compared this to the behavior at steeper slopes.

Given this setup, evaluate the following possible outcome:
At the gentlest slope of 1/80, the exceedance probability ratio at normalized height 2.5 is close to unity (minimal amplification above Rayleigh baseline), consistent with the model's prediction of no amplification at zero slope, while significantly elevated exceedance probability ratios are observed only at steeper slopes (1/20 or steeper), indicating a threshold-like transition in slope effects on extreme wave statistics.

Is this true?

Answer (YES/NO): NO